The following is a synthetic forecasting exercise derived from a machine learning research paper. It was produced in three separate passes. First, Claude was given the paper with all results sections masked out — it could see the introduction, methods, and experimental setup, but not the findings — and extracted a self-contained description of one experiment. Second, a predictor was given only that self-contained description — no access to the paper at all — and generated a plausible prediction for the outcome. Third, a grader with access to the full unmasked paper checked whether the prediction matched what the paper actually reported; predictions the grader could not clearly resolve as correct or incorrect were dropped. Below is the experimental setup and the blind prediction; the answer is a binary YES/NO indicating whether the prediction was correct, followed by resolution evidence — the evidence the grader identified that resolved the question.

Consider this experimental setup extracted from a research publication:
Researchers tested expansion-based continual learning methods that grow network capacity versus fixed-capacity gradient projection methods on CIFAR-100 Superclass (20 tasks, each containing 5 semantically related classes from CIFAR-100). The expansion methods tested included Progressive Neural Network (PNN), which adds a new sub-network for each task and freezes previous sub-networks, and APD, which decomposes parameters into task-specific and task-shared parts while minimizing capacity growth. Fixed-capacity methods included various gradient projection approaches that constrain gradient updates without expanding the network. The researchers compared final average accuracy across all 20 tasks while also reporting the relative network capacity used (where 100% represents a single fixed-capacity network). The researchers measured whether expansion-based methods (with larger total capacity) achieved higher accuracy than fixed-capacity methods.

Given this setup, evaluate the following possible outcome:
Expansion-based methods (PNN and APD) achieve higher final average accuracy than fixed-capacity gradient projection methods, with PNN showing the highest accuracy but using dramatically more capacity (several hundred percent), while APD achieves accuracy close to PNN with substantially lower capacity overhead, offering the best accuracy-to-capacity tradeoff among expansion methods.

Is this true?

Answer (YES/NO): NO